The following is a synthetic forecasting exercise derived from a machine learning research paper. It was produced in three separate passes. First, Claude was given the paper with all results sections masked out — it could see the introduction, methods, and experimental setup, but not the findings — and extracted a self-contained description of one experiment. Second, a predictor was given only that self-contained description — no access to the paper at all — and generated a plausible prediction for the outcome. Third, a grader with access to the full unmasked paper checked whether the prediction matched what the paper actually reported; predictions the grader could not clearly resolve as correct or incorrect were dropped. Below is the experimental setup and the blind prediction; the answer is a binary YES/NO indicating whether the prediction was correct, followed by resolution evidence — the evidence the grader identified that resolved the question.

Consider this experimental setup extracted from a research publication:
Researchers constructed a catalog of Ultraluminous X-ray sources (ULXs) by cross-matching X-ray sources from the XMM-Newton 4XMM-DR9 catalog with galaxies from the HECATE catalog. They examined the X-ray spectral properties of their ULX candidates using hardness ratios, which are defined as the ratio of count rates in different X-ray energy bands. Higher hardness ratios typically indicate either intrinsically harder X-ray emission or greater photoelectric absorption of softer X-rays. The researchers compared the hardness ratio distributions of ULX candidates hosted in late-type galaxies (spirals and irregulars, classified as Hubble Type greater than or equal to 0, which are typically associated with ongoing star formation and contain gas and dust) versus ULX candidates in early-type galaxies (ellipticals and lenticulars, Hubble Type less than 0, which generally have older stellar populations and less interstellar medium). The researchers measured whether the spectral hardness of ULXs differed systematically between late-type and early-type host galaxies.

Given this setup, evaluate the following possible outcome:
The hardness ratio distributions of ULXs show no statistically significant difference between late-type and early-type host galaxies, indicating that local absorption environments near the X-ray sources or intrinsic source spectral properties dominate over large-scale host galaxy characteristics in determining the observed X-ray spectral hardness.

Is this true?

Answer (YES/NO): NO